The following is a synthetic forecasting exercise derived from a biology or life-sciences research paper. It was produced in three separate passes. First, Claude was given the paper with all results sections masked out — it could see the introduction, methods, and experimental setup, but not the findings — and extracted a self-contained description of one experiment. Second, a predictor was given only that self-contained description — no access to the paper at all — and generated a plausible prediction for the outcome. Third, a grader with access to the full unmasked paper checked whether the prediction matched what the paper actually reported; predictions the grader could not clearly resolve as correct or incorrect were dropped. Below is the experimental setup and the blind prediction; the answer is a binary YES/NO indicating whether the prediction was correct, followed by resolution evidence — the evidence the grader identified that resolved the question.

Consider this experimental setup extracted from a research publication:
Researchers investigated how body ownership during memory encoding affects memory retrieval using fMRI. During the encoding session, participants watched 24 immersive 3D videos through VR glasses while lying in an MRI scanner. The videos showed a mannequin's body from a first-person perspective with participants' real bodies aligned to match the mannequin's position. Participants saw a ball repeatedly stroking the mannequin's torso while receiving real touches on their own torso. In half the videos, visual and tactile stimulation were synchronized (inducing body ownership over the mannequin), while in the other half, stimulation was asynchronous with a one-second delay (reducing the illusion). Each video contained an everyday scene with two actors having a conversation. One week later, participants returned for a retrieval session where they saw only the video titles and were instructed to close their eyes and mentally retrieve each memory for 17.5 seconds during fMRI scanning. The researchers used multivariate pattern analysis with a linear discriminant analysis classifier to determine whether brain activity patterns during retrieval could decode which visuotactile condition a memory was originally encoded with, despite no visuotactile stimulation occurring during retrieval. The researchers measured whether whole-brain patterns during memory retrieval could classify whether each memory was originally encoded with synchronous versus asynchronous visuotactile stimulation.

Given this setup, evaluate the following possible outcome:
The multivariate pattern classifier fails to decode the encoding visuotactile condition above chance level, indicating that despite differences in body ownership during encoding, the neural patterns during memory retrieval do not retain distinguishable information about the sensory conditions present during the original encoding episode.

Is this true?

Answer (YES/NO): YES